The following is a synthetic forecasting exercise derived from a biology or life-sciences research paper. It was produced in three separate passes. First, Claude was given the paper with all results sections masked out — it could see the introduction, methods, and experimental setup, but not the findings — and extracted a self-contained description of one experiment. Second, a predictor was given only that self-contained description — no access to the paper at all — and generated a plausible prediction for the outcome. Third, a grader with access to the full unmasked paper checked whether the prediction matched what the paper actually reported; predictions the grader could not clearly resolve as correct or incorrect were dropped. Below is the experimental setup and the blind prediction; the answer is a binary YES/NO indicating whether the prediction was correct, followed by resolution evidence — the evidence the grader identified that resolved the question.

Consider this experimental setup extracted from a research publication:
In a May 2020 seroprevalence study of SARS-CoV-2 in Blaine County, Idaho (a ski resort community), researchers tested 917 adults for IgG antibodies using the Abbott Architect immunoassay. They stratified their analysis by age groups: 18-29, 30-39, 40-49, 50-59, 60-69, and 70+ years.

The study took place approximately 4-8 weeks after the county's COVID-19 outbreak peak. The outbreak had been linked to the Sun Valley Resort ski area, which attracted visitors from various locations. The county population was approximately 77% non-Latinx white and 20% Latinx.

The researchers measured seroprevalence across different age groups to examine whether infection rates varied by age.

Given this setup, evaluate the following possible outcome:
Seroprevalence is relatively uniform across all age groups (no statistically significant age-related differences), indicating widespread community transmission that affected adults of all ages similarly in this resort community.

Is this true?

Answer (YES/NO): NO